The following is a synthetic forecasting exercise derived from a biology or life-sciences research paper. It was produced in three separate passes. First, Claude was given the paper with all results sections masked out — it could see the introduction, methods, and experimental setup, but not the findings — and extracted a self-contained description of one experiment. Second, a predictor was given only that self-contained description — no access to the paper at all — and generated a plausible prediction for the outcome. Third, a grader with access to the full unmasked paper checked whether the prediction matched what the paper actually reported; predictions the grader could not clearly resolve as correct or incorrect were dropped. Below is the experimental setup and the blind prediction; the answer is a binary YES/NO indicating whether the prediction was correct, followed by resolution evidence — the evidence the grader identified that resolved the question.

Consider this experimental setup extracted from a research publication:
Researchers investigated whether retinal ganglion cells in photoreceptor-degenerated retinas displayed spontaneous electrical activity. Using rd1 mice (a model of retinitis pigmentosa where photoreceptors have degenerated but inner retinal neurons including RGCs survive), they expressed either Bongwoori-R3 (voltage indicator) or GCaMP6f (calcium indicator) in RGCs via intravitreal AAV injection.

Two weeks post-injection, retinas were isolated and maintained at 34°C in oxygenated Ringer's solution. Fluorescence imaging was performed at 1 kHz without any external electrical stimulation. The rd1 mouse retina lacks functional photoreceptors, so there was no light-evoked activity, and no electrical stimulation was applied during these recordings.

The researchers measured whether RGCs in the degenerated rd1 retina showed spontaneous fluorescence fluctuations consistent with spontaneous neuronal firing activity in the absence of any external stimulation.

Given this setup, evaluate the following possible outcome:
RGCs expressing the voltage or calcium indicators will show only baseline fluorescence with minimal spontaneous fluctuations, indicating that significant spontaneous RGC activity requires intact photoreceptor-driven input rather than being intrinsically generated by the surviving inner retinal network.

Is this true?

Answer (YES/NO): NO